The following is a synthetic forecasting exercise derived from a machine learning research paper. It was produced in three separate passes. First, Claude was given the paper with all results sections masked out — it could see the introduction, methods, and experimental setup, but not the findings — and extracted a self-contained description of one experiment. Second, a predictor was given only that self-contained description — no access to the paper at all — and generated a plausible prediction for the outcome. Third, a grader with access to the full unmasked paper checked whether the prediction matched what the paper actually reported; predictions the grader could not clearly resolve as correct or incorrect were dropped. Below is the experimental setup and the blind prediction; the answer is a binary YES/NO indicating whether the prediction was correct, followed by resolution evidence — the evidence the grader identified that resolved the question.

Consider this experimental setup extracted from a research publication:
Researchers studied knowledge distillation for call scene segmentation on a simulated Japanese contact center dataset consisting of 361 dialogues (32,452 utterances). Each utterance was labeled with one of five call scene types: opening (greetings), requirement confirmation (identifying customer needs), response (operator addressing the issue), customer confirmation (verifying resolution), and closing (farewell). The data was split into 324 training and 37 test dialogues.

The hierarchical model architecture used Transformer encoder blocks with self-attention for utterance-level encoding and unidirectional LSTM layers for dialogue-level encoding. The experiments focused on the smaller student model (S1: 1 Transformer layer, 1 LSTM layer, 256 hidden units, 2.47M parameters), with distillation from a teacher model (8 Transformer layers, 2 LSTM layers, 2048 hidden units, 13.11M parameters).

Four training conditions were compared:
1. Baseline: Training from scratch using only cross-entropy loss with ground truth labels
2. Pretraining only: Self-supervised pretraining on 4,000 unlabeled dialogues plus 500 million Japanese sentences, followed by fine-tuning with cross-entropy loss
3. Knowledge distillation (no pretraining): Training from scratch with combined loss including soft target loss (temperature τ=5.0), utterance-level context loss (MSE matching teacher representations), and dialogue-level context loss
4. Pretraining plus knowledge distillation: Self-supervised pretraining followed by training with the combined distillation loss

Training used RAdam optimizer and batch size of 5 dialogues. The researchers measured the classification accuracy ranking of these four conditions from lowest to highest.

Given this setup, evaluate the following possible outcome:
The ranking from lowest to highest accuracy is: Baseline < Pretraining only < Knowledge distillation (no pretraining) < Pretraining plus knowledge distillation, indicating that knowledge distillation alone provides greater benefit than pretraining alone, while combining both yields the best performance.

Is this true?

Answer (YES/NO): YES